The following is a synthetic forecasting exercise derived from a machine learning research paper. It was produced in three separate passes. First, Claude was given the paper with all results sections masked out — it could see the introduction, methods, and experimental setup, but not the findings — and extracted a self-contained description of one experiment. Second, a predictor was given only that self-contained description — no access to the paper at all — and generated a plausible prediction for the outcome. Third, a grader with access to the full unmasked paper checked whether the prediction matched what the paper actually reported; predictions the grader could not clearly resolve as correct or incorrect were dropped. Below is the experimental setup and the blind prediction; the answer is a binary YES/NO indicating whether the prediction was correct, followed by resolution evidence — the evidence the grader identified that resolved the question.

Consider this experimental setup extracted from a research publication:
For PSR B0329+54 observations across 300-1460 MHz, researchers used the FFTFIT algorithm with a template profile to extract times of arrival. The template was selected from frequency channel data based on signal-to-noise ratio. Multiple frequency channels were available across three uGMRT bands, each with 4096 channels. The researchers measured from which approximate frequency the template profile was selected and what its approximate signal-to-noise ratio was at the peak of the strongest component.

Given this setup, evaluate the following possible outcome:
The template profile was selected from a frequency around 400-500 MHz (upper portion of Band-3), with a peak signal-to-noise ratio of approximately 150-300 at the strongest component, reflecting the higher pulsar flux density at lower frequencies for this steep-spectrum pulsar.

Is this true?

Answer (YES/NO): NO